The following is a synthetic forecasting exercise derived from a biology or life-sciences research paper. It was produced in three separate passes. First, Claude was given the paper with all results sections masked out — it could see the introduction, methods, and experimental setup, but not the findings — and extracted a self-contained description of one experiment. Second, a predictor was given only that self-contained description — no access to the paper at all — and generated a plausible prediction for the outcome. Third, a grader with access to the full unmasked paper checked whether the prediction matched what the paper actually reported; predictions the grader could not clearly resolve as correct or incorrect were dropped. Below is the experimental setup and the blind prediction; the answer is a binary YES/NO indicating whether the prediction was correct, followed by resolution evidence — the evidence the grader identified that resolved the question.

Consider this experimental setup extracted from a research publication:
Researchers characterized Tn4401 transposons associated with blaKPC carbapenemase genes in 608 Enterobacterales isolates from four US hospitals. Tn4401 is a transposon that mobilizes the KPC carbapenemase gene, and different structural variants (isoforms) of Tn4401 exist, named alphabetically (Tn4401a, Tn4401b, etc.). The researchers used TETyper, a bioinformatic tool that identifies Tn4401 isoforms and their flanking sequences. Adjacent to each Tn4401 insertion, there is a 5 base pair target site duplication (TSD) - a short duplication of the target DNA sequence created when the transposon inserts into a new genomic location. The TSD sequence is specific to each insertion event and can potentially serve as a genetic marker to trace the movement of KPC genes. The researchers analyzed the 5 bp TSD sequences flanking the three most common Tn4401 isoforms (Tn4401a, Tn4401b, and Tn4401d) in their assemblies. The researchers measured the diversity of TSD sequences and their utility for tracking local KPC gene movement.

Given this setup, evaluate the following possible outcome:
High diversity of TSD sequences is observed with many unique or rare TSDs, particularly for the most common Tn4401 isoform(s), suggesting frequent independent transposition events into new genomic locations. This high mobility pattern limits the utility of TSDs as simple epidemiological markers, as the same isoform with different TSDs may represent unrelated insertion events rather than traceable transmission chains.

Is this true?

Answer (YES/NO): NO